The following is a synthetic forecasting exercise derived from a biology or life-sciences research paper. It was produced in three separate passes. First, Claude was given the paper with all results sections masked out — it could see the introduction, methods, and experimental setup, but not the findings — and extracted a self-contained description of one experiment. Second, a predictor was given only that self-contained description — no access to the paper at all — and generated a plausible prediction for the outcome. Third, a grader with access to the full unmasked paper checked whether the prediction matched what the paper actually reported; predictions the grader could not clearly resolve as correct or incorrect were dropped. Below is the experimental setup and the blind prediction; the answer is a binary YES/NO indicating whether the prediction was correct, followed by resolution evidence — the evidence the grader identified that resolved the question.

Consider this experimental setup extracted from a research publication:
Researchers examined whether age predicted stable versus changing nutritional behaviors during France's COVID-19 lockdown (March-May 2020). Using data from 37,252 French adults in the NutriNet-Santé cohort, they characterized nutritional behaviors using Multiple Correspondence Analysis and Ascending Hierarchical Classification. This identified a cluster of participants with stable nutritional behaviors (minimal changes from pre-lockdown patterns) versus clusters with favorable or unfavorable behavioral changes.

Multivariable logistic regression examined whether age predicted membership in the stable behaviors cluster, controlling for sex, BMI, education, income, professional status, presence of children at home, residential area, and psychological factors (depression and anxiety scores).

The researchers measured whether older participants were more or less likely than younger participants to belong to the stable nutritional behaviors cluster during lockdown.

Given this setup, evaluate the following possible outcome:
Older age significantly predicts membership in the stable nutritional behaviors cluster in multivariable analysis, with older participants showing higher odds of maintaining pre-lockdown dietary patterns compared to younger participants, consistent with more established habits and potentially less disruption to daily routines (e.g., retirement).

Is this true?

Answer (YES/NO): YES